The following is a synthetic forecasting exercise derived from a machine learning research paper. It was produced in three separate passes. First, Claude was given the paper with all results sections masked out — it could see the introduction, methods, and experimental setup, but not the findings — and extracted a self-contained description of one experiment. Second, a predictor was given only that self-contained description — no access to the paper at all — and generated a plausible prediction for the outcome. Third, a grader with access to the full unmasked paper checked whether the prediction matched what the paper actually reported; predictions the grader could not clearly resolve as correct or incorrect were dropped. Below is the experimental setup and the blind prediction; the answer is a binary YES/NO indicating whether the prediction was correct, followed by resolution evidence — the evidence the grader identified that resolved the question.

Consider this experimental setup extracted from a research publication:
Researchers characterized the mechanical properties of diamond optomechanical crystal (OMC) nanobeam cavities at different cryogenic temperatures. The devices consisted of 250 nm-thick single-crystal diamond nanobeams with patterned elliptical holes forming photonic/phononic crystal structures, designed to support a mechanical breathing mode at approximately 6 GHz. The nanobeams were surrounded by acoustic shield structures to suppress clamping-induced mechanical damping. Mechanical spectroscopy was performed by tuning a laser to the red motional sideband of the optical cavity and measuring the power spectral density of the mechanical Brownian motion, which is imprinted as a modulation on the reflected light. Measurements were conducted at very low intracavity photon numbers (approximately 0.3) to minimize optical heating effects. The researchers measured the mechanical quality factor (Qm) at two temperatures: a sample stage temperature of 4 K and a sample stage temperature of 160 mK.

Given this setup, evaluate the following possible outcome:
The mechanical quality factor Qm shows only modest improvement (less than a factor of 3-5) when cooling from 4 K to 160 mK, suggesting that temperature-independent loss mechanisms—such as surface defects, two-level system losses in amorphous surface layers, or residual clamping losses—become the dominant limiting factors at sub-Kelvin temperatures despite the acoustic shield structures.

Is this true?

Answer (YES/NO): NO